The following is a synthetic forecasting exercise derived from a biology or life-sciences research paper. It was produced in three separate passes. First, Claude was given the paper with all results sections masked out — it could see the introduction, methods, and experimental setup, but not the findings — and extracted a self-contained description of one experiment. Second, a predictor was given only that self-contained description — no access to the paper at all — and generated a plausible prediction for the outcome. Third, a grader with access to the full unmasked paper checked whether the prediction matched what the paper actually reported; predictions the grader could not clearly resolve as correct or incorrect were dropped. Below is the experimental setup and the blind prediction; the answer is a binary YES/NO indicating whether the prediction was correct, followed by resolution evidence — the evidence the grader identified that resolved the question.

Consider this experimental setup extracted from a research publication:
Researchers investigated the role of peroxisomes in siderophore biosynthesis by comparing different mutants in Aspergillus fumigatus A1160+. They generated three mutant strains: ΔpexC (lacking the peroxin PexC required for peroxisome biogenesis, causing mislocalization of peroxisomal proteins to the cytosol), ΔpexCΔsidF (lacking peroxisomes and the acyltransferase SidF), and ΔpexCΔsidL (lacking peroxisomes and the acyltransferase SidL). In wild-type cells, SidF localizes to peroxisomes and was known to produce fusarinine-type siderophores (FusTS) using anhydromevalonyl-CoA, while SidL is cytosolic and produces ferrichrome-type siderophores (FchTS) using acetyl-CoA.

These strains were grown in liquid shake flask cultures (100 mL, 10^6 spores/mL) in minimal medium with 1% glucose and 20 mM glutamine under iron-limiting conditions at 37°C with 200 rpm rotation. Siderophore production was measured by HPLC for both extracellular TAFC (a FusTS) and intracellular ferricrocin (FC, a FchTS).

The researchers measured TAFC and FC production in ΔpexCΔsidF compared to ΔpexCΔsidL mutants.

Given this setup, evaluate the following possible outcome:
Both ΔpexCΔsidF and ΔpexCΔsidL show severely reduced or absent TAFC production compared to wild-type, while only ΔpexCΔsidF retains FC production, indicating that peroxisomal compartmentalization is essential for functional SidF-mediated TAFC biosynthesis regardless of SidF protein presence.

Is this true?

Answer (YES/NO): NO